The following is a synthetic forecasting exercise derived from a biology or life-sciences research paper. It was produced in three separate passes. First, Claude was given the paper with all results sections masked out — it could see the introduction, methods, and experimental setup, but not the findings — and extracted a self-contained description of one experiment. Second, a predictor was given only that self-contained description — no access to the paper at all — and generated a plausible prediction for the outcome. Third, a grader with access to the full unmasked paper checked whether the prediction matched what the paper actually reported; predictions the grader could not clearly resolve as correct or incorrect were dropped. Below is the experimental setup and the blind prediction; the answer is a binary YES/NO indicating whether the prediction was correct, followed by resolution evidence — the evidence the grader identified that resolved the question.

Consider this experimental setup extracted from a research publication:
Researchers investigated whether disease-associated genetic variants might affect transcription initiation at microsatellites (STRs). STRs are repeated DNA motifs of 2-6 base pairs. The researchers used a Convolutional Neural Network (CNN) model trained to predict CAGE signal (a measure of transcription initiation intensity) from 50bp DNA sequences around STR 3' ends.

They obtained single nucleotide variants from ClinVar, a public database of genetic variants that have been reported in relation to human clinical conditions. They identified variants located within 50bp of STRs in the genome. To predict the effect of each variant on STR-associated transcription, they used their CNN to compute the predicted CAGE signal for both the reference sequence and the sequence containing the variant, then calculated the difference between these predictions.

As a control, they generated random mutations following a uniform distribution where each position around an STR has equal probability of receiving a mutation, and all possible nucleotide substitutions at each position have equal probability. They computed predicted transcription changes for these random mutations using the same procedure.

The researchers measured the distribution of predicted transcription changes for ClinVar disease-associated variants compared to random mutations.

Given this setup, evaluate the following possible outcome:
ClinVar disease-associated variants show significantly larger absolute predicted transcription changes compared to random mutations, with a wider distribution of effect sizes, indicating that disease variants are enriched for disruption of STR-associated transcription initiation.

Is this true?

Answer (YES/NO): NO